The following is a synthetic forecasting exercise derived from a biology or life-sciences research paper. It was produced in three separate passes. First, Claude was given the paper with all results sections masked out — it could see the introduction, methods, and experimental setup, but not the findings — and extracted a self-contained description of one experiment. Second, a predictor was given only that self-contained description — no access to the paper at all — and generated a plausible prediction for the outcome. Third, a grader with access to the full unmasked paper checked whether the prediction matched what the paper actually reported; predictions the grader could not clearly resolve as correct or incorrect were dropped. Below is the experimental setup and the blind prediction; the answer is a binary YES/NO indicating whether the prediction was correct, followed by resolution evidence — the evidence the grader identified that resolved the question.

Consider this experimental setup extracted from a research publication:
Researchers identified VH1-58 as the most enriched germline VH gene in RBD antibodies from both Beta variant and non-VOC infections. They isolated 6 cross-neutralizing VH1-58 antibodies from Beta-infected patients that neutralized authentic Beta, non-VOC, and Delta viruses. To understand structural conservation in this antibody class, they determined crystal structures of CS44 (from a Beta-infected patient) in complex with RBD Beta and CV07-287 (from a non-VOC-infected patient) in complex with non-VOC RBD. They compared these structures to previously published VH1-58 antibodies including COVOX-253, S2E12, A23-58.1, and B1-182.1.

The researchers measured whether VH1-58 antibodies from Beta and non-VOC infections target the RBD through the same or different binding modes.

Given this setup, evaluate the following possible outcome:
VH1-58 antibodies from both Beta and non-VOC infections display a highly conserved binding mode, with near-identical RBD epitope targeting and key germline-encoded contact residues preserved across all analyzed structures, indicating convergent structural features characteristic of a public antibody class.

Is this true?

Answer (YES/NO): YES